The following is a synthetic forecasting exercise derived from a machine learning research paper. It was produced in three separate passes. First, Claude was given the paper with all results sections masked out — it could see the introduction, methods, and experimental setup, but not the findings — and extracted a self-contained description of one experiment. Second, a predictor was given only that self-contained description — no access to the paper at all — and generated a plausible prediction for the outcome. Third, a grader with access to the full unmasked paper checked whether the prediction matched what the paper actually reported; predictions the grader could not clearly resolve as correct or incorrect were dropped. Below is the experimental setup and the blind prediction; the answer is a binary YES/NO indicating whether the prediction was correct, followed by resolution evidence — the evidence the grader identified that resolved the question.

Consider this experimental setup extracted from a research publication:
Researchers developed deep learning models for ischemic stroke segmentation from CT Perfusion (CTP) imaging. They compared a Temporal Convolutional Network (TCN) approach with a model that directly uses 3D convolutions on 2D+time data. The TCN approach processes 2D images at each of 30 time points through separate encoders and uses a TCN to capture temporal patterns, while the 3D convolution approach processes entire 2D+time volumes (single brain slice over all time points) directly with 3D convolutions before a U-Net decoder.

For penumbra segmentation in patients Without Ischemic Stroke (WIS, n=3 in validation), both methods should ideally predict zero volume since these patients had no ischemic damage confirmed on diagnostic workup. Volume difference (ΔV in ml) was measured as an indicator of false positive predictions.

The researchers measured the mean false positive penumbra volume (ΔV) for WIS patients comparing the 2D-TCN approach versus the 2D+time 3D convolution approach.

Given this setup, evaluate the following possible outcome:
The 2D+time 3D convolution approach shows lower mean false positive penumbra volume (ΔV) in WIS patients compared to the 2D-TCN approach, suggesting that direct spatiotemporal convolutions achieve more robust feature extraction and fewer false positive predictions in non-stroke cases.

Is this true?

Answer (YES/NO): YES